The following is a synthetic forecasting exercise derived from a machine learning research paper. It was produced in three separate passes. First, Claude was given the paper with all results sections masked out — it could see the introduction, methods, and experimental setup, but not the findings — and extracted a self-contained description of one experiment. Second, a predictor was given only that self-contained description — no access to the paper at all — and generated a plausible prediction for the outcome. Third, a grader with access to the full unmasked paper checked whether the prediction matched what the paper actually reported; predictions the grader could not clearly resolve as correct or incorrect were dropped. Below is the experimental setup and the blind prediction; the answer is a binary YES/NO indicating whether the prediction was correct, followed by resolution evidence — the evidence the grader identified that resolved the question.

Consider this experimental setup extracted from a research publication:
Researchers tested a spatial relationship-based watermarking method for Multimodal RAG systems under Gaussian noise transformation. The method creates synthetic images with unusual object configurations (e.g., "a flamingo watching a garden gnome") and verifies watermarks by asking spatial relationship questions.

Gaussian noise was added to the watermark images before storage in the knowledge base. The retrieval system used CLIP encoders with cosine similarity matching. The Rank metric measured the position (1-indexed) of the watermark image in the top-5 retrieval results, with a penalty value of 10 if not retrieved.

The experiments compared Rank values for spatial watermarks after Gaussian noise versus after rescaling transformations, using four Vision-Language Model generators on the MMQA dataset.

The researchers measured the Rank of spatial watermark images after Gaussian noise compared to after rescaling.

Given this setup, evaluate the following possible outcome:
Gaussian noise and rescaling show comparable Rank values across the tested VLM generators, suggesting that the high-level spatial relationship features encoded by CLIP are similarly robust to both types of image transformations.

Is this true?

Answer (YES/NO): NO